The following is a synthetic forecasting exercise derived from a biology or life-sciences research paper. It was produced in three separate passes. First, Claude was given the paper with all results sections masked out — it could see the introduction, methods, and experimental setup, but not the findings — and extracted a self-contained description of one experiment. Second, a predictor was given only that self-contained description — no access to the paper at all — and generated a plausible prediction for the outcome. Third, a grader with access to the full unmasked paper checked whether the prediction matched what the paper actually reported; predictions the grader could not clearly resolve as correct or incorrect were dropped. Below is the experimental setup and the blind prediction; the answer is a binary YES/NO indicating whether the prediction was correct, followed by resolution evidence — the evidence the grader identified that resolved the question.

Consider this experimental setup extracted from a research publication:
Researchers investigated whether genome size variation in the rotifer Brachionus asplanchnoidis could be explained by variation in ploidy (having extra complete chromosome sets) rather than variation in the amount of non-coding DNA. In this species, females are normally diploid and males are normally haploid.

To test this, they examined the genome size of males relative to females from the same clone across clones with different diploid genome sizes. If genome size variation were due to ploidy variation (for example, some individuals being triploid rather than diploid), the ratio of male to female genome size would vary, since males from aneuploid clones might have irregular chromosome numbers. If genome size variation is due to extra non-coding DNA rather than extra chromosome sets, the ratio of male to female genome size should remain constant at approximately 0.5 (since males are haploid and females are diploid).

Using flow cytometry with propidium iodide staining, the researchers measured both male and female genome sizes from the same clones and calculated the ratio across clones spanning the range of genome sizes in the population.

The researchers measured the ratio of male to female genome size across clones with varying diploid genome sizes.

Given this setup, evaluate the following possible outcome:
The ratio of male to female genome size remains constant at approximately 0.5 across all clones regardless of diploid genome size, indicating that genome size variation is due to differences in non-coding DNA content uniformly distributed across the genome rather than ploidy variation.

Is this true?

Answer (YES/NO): NO